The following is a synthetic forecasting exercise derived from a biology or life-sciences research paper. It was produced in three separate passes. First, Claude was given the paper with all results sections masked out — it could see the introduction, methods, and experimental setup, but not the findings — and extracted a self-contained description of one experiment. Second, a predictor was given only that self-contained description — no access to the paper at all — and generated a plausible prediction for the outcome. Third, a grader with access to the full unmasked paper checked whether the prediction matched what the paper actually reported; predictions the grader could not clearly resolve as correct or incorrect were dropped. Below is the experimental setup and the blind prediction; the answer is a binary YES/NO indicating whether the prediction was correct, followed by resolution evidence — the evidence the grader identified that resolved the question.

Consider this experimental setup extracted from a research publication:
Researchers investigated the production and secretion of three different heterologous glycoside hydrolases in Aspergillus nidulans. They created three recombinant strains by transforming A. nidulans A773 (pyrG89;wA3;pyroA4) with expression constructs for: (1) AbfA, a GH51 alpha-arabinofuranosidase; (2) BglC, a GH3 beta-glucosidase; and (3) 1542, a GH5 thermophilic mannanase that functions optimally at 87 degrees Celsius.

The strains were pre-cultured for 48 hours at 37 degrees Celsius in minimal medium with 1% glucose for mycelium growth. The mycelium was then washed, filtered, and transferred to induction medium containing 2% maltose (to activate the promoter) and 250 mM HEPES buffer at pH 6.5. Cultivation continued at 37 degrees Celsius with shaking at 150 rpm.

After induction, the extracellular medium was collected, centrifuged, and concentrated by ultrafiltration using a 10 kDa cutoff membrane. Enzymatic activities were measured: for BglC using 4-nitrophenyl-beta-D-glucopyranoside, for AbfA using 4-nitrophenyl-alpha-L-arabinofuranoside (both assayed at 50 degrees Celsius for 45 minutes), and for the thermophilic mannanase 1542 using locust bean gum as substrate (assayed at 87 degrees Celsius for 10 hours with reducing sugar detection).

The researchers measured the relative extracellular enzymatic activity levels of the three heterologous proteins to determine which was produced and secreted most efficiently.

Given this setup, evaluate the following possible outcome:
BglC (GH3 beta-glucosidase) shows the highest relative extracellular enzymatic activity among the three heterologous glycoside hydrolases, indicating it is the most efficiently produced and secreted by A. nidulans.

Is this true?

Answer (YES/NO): NO